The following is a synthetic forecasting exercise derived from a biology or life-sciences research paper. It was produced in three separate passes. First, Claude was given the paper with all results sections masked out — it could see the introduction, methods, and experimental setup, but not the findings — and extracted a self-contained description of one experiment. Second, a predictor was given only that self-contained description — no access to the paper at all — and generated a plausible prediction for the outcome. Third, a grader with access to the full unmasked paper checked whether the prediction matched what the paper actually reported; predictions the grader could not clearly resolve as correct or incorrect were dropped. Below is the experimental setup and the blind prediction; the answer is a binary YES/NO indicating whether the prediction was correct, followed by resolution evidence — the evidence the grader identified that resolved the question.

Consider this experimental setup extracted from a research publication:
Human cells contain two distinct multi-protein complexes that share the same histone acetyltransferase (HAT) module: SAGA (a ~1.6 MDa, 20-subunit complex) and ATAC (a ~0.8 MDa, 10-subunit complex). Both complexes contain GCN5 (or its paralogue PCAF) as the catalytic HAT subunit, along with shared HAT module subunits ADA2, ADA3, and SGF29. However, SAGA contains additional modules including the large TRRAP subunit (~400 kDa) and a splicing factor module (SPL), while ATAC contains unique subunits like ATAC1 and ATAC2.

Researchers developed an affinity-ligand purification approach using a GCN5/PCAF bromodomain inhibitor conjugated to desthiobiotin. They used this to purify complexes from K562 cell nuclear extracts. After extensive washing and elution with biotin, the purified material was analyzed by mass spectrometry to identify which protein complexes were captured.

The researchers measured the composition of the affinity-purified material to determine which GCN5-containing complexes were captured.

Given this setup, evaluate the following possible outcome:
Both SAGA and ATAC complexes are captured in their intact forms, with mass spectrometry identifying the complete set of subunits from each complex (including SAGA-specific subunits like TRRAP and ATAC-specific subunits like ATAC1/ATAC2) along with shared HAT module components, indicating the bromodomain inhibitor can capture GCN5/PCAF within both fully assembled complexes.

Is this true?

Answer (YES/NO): YES